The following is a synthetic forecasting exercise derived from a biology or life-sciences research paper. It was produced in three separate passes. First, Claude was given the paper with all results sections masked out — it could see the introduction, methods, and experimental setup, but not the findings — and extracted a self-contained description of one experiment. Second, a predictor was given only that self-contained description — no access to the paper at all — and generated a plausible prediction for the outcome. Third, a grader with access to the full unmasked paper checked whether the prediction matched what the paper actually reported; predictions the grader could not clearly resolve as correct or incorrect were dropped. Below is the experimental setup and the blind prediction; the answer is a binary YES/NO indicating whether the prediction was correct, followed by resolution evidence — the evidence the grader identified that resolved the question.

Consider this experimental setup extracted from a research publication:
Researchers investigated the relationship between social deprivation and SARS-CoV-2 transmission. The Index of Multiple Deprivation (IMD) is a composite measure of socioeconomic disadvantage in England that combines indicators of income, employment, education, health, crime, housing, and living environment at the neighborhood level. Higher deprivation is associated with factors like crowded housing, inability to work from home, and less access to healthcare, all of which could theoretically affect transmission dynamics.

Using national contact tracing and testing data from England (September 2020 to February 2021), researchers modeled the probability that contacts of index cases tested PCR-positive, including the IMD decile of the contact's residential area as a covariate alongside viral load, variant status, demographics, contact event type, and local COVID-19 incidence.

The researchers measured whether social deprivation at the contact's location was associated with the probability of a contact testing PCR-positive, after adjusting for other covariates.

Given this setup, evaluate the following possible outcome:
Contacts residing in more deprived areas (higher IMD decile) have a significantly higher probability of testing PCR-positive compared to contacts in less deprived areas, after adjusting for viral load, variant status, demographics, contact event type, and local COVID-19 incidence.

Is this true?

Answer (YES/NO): NO